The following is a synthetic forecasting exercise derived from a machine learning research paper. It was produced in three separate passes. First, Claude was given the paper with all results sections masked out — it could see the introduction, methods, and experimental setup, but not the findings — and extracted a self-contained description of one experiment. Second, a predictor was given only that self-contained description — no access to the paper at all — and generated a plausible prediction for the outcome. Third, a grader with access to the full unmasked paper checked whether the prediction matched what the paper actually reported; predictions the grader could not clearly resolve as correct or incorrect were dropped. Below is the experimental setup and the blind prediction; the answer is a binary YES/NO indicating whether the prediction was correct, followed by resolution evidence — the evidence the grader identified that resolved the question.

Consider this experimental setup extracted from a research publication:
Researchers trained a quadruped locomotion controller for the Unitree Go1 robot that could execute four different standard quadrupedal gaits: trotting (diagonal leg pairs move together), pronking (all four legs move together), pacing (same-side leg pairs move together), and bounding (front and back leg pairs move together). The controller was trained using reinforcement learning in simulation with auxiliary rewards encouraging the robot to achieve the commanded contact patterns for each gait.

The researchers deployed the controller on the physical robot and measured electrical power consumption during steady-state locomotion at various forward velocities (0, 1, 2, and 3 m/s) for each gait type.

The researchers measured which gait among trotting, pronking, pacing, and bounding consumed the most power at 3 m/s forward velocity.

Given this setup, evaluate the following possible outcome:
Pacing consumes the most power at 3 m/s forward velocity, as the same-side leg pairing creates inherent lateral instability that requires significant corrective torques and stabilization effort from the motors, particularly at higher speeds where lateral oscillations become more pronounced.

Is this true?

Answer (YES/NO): NO